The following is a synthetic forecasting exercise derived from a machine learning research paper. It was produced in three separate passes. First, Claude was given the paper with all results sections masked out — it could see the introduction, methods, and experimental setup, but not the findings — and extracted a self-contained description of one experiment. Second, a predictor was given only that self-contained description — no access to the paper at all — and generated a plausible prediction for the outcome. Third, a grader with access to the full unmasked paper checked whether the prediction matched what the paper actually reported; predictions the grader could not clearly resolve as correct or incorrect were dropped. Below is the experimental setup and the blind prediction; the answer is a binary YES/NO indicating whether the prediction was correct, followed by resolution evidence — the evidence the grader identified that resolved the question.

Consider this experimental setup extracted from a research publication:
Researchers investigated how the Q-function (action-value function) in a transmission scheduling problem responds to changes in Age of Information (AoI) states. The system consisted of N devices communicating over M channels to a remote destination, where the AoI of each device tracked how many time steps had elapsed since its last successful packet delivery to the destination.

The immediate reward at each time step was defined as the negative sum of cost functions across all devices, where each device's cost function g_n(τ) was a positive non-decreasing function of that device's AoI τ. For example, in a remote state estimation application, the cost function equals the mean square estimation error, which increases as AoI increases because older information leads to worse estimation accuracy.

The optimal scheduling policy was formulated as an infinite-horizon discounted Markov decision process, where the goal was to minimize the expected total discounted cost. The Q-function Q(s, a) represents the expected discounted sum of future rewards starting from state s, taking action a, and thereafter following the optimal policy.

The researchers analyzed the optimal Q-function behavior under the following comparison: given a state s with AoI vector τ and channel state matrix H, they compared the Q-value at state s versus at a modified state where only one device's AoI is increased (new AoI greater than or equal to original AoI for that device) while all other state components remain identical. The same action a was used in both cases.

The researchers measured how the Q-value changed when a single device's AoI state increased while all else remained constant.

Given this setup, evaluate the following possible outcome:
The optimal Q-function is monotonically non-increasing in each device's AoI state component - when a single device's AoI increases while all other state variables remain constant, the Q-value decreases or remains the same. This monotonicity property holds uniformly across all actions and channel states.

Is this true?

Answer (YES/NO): YES